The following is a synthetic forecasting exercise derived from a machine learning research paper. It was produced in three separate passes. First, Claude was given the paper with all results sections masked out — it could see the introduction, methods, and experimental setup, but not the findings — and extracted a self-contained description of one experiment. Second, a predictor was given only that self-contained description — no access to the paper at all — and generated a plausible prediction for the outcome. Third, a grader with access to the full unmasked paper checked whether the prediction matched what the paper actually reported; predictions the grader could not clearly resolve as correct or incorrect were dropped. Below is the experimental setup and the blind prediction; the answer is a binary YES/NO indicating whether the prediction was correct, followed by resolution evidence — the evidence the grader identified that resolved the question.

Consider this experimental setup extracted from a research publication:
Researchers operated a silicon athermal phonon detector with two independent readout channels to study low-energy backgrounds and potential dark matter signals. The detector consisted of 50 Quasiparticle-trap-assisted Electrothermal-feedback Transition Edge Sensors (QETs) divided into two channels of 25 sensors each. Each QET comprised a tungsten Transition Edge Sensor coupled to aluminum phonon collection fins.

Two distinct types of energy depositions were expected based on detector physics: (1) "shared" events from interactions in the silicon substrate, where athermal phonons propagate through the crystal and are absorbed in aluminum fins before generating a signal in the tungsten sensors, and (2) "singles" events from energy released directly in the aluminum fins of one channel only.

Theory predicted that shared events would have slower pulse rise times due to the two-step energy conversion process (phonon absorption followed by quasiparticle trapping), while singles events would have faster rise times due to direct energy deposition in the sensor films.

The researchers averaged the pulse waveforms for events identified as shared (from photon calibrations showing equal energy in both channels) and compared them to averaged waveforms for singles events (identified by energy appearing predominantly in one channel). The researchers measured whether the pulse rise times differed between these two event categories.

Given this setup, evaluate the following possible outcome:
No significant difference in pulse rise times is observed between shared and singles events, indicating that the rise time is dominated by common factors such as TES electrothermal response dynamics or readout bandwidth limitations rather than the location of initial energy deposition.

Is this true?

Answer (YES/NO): NO